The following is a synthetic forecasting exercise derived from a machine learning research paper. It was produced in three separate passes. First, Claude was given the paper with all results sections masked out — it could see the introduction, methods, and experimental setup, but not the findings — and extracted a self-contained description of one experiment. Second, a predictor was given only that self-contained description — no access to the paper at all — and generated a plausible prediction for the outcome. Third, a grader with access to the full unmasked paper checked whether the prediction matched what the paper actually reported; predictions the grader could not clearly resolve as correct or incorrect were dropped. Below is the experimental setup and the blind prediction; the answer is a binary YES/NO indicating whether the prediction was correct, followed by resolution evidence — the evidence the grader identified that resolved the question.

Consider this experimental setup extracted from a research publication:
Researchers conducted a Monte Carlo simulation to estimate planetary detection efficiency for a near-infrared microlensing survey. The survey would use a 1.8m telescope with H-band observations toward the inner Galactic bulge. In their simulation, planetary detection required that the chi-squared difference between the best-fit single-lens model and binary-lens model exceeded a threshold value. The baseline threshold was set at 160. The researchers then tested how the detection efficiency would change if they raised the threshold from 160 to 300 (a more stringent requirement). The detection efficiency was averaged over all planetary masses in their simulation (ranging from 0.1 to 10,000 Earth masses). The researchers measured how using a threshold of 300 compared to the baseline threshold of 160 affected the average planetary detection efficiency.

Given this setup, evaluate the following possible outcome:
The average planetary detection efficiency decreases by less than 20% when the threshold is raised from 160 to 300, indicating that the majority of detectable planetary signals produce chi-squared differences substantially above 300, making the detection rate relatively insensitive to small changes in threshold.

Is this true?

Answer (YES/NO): YES